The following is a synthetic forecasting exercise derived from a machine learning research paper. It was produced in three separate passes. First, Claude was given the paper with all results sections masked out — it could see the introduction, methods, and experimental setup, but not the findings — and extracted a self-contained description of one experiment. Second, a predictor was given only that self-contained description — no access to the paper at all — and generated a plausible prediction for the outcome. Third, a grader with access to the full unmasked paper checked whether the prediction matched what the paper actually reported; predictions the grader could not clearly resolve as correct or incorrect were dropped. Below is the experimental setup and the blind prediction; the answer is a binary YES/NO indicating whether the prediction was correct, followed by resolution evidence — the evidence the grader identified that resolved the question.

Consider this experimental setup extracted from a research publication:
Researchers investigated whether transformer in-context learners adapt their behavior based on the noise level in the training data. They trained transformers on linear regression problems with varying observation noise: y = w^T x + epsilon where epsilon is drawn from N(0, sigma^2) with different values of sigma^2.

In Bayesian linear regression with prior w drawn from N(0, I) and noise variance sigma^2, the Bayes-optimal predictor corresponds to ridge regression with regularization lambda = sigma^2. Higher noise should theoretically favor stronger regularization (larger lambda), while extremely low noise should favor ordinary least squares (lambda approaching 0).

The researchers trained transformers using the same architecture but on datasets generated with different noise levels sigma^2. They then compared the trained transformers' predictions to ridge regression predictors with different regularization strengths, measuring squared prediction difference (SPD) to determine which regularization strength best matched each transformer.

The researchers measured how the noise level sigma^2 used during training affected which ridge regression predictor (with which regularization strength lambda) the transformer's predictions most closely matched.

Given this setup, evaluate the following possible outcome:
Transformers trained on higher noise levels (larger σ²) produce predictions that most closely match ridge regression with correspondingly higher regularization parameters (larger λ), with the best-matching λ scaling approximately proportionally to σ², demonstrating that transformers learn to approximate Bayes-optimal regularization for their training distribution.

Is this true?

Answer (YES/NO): YES